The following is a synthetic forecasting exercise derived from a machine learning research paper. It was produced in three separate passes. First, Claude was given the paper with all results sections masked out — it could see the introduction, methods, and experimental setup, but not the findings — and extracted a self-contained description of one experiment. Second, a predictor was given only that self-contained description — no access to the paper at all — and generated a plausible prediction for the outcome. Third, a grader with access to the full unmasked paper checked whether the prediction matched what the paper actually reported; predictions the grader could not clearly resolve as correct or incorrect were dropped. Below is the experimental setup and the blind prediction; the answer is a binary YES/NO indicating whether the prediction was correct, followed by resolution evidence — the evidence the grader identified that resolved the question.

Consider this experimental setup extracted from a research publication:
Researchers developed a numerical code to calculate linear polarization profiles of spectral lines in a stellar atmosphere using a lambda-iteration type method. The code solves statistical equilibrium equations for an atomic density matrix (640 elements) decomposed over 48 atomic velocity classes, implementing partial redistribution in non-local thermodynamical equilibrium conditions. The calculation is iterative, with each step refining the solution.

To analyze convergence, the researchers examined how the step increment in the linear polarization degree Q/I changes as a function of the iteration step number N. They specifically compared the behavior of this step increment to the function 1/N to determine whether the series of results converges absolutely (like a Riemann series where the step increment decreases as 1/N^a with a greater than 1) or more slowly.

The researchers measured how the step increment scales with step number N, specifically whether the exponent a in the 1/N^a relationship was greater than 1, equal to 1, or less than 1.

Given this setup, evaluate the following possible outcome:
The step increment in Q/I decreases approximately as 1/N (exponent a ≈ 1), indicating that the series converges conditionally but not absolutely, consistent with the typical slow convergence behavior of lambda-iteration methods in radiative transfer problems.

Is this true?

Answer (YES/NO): NO